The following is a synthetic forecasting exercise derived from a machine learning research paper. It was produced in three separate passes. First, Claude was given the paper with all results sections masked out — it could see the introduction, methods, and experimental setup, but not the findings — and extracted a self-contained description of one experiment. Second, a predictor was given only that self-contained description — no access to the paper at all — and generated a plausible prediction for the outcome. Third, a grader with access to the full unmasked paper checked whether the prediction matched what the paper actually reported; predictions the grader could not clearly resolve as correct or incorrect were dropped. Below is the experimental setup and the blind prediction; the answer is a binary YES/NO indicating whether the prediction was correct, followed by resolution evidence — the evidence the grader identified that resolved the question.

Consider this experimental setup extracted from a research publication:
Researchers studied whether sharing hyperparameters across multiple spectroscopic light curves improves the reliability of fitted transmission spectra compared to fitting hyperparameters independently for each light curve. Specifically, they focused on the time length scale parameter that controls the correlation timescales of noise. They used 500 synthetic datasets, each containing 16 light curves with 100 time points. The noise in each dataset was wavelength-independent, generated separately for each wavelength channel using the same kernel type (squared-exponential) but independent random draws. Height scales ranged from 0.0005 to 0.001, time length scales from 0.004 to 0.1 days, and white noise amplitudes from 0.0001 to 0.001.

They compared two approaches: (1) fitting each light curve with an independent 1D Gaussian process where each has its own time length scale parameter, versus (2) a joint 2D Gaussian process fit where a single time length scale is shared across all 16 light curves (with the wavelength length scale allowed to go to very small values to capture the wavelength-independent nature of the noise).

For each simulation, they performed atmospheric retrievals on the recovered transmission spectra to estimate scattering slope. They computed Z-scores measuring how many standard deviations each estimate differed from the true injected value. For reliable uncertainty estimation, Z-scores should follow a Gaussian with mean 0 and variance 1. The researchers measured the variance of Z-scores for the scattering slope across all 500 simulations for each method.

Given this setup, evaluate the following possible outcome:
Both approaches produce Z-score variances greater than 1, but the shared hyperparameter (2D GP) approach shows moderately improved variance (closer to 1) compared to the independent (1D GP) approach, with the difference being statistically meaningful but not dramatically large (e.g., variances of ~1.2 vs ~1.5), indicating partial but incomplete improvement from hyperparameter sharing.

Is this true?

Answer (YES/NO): NO